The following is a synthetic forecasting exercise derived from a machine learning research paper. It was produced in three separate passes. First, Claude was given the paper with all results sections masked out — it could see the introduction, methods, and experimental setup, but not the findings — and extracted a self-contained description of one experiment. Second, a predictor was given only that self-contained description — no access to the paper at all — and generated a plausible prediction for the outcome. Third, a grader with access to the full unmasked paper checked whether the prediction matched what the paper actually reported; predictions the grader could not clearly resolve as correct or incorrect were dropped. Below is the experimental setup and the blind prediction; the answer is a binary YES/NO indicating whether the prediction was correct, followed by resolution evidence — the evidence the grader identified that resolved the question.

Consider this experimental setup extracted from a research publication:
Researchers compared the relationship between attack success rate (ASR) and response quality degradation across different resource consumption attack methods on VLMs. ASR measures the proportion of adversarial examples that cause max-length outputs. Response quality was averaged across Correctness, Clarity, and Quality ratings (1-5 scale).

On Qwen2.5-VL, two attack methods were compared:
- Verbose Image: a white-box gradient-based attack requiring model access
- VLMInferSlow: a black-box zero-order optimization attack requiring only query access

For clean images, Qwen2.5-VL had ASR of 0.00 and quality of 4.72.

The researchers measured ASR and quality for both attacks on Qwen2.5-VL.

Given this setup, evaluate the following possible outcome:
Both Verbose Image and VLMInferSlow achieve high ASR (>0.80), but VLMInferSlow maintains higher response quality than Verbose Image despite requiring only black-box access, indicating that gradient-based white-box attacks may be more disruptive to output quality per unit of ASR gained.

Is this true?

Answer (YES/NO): NO